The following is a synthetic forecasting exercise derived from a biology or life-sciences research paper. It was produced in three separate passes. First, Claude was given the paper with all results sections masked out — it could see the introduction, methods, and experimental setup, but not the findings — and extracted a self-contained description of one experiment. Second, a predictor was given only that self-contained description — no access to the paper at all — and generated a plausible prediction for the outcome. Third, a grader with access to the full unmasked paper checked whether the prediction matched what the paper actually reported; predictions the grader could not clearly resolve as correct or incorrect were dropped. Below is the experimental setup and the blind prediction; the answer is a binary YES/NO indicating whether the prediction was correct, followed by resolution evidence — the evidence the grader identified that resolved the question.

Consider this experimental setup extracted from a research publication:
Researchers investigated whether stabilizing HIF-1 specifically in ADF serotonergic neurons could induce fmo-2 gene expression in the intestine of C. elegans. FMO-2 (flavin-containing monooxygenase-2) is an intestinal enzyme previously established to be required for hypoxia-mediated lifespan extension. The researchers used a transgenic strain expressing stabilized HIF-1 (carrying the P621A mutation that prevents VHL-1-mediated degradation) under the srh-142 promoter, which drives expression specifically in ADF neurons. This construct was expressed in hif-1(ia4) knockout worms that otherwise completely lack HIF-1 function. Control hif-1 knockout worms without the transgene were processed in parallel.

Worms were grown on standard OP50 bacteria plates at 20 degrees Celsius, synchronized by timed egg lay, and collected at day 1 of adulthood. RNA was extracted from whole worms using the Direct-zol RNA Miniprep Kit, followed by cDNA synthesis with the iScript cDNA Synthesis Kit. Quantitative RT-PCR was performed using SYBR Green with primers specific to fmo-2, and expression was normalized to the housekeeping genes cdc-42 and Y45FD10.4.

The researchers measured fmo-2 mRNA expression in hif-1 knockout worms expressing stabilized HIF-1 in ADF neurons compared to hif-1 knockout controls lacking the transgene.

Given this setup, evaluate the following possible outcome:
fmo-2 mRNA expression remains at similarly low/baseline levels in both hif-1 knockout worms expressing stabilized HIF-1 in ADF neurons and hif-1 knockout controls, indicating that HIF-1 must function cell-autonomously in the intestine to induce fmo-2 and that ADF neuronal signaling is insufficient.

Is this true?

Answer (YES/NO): NO